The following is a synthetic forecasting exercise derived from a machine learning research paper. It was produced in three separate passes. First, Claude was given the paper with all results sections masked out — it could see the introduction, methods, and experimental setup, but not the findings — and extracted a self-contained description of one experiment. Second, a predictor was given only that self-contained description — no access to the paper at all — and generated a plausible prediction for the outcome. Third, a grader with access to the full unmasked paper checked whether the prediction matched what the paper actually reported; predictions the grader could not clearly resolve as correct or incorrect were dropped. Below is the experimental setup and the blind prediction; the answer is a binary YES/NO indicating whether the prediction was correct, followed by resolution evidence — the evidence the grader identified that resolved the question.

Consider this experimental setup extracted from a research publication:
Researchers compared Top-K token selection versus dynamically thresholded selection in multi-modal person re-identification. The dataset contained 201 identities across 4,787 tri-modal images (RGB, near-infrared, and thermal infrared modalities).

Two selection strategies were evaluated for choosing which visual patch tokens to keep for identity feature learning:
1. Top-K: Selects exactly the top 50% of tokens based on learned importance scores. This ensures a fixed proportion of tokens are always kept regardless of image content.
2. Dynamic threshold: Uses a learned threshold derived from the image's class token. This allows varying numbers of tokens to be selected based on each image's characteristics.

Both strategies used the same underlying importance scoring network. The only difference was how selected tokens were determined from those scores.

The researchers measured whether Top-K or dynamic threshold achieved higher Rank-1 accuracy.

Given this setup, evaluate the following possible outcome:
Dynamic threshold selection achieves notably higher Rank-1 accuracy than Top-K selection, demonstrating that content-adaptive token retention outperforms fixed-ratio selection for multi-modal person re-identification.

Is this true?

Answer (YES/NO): YES